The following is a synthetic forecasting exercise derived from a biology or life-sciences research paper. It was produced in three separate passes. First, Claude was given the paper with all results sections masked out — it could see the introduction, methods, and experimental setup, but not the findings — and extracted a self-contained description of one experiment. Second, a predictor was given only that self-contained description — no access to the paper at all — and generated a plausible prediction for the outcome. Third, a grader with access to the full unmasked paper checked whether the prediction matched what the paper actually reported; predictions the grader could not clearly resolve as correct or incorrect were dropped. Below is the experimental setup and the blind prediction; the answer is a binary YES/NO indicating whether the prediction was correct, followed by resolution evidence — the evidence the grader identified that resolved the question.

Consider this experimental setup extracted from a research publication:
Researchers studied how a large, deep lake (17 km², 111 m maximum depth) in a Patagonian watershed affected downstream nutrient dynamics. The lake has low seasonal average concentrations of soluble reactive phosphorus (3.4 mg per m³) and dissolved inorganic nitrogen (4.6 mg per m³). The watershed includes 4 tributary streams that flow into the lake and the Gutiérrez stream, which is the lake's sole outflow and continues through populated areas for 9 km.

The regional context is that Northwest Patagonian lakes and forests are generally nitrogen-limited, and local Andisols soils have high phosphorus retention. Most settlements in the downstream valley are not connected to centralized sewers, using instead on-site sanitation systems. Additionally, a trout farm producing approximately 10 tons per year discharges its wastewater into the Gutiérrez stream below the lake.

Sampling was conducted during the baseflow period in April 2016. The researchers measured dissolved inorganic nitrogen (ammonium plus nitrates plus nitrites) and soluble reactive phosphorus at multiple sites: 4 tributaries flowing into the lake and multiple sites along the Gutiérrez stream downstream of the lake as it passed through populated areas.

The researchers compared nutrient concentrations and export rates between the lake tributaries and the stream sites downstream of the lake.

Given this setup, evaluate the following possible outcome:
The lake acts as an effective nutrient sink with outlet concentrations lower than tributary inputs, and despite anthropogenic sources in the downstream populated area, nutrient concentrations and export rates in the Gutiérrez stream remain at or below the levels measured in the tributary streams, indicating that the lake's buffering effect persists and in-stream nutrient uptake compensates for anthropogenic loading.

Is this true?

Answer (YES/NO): NO